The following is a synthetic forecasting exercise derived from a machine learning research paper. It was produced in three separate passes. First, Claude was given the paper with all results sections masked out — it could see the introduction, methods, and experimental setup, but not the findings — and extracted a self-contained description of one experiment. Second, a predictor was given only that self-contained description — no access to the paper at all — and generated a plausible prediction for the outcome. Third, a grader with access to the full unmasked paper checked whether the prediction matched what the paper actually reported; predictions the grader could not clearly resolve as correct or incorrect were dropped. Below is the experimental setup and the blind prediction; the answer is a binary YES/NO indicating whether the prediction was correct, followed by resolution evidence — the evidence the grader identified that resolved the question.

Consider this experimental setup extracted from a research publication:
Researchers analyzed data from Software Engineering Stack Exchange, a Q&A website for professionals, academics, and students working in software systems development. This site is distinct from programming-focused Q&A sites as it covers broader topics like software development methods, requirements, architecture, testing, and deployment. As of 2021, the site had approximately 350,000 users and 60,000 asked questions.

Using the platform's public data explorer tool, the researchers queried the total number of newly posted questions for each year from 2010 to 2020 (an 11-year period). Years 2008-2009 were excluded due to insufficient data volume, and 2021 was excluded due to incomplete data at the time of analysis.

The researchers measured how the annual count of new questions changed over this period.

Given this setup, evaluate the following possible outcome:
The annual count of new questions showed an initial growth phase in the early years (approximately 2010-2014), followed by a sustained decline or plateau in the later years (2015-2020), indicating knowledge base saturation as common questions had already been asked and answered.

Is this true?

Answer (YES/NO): NO